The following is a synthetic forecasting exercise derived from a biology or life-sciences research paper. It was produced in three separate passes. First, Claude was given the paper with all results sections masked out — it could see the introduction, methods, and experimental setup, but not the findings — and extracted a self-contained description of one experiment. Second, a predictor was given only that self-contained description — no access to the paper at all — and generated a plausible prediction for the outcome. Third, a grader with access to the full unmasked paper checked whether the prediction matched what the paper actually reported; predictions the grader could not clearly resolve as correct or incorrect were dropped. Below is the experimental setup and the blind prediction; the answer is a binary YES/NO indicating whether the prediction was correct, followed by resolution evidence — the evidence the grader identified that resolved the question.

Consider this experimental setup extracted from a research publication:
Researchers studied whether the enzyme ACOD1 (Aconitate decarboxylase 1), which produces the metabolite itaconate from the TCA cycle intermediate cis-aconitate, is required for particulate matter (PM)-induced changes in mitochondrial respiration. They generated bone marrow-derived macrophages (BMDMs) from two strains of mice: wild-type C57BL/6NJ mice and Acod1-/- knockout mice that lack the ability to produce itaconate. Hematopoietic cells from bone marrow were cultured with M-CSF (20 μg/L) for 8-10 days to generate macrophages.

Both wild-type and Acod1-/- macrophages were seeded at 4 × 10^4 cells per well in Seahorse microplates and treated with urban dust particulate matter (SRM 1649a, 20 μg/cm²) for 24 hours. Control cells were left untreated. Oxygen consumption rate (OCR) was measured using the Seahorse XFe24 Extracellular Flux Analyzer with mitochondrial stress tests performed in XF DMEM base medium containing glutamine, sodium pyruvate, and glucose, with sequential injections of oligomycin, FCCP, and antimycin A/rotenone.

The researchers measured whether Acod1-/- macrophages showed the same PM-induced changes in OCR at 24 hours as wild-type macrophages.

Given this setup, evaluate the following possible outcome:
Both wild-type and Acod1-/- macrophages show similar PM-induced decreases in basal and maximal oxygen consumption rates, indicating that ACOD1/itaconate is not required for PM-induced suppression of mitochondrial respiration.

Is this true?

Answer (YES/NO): NO